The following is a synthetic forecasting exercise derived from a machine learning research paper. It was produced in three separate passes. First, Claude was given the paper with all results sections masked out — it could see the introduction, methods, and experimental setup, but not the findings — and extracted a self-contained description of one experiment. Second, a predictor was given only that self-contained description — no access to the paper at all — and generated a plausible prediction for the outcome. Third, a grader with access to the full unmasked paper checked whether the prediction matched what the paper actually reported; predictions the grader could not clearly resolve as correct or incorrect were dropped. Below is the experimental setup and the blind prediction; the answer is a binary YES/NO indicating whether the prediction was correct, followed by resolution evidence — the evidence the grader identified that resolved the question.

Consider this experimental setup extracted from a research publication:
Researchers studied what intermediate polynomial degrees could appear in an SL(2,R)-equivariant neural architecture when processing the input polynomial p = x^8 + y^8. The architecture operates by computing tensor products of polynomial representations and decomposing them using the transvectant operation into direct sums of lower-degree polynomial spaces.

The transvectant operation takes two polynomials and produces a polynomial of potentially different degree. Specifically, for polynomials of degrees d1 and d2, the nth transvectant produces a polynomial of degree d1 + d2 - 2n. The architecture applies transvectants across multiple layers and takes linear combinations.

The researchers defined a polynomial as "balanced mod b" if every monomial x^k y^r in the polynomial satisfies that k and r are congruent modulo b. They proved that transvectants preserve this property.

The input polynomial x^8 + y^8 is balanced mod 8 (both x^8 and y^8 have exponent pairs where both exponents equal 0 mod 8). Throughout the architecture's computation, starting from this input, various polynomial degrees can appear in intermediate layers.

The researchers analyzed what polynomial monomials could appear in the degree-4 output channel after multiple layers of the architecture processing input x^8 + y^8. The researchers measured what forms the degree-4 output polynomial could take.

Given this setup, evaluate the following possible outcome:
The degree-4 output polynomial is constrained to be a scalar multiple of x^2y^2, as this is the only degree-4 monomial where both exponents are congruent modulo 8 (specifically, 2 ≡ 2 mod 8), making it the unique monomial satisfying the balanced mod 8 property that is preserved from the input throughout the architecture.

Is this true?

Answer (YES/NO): YES